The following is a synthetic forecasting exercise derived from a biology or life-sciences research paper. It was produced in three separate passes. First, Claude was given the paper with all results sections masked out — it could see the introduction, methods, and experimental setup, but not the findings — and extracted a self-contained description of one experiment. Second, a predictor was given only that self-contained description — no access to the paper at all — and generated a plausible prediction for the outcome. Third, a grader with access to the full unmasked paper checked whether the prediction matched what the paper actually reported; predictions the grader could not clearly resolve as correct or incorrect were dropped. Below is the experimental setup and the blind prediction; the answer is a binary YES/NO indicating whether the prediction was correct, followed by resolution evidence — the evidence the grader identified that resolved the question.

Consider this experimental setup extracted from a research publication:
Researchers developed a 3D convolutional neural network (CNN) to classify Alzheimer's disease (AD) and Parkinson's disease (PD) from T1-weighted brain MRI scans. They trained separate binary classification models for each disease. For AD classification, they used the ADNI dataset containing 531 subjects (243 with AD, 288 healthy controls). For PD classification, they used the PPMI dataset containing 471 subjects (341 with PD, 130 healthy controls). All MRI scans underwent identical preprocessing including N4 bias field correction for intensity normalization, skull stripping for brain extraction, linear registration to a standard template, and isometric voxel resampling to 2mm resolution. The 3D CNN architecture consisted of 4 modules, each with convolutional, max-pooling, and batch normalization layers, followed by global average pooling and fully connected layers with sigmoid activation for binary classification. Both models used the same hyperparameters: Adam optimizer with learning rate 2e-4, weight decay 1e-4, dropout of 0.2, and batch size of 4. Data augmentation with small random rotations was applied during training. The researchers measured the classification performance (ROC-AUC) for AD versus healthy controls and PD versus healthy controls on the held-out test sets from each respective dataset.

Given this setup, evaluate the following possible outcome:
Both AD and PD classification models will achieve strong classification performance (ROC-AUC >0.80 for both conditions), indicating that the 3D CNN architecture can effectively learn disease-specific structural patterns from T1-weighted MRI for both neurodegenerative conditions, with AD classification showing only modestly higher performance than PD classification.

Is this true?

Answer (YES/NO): NO